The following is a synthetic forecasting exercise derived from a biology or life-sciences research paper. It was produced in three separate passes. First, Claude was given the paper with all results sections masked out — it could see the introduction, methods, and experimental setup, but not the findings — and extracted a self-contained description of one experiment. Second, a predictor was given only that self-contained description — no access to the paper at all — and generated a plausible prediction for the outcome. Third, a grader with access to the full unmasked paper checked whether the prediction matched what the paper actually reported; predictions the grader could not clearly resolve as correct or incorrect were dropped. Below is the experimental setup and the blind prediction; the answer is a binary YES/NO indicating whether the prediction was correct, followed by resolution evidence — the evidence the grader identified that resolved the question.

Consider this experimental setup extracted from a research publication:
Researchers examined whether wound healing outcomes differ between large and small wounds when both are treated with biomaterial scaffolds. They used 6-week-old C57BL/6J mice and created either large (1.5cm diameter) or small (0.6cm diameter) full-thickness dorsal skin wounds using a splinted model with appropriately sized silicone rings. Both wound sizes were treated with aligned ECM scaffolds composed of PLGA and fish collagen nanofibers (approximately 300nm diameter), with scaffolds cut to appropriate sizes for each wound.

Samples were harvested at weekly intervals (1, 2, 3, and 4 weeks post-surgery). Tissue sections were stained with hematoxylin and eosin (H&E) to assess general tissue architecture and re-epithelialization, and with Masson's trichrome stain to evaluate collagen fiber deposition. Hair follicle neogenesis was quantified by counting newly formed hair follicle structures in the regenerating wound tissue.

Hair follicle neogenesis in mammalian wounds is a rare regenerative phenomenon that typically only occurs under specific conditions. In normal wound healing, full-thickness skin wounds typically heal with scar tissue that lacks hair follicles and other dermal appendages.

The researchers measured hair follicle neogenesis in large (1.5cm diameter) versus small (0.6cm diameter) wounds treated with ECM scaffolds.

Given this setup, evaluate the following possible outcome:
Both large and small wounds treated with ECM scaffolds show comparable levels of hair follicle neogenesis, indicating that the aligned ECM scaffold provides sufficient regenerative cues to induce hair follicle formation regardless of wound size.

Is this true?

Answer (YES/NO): YES